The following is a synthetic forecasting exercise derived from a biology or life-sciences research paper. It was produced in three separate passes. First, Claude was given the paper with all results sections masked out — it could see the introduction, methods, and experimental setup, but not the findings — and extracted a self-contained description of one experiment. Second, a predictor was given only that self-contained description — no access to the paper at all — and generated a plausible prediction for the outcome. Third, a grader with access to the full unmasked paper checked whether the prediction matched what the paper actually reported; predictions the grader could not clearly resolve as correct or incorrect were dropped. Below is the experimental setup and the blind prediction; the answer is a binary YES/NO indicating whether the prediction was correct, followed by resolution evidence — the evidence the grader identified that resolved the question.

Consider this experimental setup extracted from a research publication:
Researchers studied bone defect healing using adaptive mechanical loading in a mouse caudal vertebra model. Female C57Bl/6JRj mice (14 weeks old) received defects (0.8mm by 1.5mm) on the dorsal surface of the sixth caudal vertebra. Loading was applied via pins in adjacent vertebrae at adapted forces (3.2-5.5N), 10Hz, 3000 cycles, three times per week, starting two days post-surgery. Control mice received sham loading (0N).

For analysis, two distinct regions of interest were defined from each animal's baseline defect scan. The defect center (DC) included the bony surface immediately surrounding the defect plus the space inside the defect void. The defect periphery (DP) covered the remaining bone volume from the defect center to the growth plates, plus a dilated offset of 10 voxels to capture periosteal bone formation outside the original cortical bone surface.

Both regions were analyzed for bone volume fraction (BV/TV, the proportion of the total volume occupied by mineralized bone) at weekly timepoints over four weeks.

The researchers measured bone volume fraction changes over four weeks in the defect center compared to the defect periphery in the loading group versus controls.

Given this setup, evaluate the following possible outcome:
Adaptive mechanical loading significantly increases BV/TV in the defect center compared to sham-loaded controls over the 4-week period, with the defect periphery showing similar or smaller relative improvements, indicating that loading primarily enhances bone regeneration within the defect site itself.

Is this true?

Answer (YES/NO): YES